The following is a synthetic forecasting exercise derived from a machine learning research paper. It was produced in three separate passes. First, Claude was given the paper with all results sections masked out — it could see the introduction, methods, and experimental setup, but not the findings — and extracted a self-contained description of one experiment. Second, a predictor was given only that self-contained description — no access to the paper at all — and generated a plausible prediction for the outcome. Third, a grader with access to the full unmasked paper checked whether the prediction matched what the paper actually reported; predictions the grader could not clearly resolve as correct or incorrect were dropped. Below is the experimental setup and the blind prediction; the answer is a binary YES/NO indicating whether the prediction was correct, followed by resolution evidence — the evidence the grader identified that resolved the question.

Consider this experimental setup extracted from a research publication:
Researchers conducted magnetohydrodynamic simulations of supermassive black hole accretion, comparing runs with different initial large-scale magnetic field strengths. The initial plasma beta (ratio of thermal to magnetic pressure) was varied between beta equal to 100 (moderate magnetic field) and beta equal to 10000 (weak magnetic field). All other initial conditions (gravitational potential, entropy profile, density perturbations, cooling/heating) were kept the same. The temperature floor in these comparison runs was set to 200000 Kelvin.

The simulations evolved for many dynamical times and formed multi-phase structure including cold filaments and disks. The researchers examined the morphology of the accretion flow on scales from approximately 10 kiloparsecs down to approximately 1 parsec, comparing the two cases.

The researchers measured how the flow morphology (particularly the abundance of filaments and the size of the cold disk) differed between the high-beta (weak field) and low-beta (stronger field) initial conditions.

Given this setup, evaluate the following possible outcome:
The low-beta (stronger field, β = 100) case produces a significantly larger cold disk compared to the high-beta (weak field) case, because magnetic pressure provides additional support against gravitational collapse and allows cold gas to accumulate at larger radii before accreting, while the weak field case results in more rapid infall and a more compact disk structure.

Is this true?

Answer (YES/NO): NO